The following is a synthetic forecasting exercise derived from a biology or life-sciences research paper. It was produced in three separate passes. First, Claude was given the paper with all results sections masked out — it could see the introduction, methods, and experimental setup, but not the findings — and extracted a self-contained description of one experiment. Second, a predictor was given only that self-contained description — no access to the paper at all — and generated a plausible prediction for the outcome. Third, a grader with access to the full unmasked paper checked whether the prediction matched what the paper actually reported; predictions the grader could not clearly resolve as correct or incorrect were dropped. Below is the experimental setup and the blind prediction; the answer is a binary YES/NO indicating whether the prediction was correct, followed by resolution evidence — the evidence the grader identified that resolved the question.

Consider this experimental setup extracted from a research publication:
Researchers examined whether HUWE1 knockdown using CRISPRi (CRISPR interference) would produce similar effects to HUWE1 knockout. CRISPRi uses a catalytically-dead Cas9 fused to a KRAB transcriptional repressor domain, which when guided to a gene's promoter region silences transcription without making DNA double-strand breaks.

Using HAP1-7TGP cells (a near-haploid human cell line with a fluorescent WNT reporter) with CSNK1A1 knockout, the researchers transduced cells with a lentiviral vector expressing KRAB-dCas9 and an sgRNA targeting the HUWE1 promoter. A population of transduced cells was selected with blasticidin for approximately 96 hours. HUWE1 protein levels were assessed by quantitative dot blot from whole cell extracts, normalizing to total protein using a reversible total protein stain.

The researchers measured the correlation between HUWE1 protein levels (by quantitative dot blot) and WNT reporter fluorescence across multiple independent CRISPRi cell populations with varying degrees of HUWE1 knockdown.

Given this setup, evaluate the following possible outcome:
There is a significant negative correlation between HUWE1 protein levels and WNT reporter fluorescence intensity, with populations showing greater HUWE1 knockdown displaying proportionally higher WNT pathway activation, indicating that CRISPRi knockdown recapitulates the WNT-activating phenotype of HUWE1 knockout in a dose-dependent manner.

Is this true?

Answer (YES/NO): NO